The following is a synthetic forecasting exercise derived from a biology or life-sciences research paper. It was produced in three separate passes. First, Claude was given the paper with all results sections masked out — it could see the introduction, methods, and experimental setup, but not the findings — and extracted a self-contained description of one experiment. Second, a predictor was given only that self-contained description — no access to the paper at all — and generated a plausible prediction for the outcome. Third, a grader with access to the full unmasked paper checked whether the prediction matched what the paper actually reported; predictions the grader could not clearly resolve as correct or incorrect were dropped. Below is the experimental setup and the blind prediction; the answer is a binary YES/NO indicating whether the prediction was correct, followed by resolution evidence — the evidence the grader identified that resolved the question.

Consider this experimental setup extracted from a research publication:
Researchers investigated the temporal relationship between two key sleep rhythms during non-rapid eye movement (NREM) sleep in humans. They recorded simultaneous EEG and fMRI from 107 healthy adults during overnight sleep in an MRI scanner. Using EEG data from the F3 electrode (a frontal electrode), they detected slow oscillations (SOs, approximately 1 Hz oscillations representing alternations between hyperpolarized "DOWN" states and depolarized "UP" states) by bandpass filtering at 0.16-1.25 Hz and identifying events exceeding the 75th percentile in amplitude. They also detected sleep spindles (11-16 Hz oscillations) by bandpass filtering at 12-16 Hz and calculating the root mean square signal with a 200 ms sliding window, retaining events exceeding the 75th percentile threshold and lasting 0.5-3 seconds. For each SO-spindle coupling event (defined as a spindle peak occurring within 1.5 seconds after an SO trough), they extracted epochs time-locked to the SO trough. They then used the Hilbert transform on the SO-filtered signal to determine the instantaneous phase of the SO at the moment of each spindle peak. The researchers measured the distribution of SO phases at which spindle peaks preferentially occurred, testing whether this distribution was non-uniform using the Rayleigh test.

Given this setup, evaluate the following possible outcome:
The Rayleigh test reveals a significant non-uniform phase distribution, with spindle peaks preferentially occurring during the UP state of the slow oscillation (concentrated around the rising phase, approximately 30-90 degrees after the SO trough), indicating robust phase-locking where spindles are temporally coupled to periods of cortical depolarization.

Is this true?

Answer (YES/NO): NO